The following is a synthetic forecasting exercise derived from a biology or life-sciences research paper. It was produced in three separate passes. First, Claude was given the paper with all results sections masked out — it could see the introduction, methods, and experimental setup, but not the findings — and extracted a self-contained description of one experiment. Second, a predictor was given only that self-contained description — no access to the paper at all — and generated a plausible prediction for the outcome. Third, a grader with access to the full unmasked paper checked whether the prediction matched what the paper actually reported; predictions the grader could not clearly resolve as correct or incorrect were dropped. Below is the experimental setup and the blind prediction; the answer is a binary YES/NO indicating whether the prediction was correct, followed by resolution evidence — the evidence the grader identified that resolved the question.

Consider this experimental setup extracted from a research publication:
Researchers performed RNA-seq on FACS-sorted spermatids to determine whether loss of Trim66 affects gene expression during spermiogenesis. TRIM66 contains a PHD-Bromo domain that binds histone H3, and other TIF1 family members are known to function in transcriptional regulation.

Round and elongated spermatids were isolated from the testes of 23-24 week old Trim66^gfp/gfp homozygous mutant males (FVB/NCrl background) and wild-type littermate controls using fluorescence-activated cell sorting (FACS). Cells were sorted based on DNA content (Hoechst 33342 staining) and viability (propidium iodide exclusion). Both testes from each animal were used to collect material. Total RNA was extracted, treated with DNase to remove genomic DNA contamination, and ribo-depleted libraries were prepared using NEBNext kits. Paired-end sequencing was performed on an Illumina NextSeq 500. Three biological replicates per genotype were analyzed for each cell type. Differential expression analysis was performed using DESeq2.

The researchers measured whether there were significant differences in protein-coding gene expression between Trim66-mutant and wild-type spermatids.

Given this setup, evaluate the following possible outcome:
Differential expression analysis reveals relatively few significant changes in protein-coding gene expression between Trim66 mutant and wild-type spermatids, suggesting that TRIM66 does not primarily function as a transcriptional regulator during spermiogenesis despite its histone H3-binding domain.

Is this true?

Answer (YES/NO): NO